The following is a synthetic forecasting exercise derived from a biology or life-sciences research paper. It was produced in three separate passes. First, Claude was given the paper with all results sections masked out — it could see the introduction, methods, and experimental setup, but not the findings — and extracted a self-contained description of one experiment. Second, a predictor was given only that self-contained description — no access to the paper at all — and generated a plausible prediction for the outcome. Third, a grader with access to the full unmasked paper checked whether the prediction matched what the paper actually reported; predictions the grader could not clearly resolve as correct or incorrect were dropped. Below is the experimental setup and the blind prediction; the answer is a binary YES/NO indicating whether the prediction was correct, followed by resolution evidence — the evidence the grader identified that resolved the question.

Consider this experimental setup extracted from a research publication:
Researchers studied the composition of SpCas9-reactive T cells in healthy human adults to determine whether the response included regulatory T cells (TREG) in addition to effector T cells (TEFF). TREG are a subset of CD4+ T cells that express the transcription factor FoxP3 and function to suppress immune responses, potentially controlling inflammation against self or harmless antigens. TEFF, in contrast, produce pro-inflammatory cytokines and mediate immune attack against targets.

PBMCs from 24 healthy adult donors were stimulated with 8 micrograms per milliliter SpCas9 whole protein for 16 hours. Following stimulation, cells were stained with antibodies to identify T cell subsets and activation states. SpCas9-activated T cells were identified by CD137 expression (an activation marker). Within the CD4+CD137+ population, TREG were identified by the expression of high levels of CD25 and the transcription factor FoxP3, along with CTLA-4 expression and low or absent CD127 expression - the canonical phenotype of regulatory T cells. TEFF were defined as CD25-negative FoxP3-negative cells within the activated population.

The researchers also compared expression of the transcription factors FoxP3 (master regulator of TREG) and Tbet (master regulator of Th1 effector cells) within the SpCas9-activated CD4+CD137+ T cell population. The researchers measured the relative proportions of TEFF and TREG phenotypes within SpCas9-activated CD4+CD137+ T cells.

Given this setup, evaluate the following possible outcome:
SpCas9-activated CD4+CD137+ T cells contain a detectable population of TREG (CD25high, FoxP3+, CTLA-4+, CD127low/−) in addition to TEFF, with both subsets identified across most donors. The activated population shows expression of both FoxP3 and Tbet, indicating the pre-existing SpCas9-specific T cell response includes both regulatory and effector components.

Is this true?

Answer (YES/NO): YES